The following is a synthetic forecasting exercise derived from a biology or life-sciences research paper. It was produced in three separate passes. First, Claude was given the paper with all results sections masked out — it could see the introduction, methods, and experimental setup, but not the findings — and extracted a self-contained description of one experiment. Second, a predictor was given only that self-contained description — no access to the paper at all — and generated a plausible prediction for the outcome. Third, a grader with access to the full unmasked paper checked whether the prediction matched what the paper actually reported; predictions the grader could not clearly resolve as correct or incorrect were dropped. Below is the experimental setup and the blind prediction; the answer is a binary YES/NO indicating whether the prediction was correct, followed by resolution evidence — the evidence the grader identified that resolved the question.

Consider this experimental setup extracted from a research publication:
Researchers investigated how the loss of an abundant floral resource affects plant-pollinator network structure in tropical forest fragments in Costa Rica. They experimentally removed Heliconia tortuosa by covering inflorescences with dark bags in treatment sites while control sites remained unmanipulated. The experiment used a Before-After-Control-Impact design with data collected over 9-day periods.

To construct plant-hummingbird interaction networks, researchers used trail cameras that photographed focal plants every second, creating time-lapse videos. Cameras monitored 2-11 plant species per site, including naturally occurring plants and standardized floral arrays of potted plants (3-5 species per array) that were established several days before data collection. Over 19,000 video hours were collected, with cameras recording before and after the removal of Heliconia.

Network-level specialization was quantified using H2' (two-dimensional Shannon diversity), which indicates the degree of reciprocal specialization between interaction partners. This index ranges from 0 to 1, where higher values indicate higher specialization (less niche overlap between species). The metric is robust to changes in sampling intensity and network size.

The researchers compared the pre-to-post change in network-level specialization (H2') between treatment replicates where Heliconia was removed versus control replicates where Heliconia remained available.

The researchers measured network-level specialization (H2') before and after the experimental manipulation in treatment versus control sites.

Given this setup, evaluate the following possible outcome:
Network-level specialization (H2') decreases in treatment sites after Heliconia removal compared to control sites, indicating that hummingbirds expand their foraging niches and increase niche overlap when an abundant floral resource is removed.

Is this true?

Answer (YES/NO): NO